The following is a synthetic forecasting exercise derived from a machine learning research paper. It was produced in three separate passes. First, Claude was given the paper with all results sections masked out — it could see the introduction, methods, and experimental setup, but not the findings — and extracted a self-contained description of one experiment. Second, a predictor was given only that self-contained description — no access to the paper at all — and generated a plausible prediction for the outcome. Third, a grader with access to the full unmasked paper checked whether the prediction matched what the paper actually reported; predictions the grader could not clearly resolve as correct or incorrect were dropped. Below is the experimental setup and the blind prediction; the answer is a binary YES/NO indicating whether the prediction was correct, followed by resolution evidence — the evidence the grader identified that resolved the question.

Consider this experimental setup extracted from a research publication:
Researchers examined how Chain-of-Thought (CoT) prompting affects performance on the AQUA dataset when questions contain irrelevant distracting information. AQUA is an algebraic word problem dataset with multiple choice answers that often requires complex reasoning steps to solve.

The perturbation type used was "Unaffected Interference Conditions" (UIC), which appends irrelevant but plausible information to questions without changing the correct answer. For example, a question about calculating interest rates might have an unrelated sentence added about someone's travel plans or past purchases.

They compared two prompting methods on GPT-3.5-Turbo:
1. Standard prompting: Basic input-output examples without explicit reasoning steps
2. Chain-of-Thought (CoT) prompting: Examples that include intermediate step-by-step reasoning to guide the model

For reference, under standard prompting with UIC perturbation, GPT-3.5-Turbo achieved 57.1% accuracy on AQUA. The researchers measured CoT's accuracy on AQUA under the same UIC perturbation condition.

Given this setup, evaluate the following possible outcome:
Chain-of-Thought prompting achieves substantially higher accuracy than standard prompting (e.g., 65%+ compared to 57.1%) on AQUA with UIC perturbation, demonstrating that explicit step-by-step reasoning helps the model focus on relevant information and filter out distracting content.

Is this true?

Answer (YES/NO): NO